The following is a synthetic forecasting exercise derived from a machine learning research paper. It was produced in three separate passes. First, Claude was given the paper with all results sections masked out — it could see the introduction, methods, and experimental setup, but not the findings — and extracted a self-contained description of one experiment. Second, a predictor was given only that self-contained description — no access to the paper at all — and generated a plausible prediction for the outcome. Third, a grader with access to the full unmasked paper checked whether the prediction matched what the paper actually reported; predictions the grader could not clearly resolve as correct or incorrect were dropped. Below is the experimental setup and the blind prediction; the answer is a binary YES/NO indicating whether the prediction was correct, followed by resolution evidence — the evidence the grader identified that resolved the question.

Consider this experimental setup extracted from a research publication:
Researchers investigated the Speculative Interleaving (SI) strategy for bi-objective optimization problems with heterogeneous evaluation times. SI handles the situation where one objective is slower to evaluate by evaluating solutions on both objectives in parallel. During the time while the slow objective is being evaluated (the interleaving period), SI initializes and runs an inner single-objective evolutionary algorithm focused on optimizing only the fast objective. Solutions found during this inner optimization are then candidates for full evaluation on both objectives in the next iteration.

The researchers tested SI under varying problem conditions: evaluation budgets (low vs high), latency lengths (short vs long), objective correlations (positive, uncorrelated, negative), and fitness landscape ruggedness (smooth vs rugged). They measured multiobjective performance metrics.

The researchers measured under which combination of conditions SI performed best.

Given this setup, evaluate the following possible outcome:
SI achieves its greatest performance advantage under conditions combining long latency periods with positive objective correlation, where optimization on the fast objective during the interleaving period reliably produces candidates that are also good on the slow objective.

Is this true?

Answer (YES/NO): NO